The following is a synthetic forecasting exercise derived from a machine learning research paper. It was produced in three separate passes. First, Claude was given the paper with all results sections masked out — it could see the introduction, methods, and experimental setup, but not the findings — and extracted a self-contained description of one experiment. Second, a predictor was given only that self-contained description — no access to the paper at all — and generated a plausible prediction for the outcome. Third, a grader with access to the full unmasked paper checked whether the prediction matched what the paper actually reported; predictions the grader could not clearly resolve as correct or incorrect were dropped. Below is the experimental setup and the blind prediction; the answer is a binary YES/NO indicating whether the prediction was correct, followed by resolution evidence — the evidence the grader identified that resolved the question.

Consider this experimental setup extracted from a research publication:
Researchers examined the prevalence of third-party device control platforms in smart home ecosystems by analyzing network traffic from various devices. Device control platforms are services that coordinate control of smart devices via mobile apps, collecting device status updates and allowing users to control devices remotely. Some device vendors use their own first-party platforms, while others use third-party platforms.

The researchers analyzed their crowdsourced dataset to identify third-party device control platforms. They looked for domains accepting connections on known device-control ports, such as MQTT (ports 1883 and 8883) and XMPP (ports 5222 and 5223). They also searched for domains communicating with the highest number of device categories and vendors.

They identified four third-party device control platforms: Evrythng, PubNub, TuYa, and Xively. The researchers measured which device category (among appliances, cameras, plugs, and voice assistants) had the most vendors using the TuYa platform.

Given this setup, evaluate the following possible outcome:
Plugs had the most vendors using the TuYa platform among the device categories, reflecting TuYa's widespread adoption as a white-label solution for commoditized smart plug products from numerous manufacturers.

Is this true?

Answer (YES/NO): YES